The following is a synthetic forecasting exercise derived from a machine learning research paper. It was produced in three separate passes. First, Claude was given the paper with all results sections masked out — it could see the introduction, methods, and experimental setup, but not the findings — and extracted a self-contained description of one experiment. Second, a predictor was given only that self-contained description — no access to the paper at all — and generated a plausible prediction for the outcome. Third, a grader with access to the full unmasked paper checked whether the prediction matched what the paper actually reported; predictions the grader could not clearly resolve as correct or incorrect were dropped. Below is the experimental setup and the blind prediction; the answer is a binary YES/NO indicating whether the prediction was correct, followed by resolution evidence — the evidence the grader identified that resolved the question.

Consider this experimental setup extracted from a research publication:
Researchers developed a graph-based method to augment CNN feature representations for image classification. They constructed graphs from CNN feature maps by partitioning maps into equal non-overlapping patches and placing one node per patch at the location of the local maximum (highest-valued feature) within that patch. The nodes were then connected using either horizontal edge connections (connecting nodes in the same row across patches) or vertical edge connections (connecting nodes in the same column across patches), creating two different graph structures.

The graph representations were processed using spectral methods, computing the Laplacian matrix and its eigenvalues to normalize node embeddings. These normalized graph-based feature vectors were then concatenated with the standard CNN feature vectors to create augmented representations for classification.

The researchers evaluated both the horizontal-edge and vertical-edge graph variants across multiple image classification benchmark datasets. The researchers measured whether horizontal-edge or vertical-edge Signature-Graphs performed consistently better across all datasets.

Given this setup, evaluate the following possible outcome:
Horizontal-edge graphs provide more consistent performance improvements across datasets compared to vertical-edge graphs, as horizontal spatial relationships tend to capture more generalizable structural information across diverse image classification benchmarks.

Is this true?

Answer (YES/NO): NO